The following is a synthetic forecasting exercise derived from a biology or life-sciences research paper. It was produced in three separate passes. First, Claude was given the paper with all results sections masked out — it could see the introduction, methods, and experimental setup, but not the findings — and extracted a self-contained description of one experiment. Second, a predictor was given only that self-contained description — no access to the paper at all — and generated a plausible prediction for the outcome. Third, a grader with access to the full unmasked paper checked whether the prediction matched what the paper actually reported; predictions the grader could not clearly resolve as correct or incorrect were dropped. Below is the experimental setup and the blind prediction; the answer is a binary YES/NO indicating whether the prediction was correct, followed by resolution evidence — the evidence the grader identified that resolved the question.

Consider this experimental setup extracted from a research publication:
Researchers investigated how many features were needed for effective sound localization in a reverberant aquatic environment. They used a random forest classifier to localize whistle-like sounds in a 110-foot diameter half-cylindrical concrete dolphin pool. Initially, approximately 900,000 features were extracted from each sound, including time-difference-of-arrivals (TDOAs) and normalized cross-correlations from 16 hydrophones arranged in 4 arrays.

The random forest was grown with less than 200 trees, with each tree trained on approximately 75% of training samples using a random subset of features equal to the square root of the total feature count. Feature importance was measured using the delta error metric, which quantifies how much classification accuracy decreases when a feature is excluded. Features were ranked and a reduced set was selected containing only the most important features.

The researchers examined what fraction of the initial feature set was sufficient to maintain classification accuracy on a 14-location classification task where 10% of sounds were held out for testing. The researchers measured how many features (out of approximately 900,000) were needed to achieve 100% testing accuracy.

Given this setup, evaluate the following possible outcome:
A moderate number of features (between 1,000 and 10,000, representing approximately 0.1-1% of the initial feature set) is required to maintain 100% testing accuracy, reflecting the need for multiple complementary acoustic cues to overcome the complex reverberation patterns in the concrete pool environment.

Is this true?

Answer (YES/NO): YES